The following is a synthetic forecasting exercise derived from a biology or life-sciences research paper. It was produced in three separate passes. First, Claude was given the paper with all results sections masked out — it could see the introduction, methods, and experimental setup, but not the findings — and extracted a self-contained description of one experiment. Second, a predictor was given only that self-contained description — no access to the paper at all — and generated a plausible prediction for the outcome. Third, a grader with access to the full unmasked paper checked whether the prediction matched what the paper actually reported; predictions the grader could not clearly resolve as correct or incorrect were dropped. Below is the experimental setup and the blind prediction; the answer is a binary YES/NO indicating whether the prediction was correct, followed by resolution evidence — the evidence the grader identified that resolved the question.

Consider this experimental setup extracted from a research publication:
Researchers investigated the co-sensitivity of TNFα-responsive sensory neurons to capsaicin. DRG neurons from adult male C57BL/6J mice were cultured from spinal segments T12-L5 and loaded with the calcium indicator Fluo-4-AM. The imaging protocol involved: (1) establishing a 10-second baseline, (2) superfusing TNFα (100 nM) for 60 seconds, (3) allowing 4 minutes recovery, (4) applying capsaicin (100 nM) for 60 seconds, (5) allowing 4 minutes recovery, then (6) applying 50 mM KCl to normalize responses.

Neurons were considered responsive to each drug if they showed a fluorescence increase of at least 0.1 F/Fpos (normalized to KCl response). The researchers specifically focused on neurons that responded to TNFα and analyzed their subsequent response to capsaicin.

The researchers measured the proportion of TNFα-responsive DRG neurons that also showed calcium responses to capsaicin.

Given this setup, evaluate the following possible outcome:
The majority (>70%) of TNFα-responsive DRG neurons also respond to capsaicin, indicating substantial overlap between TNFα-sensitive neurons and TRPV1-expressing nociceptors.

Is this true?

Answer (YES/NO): YES